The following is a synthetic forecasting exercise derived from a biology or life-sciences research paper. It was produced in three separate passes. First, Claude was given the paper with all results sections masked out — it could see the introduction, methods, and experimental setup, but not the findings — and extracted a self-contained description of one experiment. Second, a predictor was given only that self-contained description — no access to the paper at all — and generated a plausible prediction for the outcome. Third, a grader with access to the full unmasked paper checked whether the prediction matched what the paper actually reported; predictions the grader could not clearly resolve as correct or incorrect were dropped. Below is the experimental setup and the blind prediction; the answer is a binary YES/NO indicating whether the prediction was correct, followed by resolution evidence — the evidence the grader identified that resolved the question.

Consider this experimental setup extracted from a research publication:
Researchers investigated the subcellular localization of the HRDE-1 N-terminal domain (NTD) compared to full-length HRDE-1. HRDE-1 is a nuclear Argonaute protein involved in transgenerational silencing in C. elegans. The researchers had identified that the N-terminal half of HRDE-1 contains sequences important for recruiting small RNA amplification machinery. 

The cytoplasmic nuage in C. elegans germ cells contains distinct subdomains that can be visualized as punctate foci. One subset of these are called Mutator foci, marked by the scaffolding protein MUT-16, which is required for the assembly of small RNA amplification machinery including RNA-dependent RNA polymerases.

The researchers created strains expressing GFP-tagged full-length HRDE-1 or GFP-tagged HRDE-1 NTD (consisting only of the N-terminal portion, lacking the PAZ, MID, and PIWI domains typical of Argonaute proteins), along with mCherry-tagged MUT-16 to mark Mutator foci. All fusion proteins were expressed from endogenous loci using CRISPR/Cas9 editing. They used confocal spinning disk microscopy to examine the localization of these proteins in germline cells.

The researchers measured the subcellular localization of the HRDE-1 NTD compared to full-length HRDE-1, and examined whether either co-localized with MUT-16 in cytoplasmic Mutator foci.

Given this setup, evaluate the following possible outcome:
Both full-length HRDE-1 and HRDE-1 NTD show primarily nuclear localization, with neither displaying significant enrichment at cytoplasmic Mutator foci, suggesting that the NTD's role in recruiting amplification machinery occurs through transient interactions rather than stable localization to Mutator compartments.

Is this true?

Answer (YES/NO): NO